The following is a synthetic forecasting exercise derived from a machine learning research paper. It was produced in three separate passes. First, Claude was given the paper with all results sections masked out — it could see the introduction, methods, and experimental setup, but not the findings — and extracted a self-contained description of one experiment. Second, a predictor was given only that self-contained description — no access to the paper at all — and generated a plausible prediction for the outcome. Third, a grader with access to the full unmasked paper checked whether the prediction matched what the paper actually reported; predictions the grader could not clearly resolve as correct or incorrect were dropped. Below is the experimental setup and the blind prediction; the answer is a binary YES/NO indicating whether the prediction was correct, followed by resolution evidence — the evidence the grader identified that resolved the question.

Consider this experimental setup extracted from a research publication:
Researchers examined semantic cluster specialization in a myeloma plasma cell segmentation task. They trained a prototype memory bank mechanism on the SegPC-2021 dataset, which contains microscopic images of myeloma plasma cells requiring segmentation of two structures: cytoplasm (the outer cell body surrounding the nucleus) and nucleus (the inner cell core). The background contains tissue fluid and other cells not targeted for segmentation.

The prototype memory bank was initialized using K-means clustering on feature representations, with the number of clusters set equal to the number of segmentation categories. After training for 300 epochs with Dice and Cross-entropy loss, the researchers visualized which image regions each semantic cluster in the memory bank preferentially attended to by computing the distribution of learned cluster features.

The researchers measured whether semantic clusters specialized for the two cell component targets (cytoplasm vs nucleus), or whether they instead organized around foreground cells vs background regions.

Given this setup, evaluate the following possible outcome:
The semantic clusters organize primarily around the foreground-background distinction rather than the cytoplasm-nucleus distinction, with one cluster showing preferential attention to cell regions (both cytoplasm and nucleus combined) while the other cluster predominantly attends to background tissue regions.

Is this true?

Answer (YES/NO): NO